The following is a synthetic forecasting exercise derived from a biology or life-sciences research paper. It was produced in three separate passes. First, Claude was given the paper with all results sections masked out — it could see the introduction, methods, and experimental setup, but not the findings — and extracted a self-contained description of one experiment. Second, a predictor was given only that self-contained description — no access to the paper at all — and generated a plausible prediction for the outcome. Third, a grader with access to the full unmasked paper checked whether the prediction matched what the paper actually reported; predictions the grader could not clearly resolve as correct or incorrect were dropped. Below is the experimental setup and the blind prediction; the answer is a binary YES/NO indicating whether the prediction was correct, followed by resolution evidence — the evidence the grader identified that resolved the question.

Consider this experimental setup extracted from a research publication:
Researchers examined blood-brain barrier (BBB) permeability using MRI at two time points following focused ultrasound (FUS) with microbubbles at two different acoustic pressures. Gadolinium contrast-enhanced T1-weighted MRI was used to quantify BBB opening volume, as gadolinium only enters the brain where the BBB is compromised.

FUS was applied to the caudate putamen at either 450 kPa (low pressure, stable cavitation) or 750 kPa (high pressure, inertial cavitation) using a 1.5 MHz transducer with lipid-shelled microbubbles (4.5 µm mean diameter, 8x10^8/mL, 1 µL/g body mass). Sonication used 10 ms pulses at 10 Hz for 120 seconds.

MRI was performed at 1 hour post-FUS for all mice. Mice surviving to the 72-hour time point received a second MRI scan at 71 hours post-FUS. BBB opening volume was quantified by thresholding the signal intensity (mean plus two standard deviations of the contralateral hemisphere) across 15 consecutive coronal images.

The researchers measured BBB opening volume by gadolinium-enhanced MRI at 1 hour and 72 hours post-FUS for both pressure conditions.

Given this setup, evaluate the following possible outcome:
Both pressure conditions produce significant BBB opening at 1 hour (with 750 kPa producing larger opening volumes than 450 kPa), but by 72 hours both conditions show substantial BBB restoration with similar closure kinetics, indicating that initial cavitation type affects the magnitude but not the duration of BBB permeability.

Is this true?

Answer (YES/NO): NO